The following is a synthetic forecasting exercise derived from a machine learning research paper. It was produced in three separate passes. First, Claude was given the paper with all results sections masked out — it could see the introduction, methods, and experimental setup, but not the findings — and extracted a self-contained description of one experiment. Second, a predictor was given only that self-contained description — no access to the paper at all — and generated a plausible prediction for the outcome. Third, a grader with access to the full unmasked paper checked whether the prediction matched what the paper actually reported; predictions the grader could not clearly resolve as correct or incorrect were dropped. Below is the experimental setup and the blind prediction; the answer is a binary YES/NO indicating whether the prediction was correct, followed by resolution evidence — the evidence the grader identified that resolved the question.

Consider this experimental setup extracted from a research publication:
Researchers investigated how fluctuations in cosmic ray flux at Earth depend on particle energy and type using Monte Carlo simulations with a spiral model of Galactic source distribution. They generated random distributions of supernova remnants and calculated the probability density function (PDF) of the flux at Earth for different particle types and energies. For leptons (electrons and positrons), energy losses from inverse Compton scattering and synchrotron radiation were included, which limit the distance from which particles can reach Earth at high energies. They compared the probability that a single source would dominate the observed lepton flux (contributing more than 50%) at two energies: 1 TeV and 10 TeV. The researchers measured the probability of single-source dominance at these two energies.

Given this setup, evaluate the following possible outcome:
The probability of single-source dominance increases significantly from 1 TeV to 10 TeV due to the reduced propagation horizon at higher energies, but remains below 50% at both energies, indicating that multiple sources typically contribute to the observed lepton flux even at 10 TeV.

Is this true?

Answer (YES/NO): YES